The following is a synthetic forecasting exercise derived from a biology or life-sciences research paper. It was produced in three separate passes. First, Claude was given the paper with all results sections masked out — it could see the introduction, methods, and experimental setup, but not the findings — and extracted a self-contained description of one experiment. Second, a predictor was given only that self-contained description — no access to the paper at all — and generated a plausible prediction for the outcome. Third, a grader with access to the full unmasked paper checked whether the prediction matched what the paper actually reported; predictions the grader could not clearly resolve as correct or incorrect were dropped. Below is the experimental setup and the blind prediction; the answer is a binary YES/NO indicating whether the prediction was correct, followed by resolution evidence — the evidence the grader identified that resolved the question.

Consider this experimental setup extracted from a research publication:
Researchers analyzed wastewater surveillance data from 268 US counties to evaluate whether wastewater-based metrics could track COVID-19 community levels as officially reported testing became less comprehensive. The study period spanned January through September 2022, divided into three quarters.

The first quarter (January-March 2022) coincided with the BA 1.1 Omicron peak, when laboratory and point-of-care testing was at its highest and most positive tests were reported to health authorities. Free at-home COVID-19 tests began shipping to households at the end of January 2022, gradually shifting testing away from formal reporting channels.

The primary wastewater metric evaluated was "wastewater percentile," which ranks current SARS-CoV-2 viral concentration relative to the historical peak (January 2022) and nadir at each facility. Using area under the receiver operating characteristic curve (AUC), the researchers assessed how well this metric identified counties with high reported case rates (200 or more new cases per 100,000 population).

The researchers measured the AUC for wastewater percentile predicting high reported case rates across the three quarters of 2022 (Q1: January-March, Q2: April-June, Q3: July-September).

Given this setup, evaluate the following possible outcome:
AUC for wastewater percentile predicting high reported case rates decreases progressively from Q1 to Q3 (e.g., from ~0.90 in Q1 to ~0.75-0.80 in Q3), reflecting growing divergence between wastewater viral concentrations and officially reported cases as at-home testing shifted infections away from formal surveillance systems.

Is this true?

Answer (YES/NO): YES